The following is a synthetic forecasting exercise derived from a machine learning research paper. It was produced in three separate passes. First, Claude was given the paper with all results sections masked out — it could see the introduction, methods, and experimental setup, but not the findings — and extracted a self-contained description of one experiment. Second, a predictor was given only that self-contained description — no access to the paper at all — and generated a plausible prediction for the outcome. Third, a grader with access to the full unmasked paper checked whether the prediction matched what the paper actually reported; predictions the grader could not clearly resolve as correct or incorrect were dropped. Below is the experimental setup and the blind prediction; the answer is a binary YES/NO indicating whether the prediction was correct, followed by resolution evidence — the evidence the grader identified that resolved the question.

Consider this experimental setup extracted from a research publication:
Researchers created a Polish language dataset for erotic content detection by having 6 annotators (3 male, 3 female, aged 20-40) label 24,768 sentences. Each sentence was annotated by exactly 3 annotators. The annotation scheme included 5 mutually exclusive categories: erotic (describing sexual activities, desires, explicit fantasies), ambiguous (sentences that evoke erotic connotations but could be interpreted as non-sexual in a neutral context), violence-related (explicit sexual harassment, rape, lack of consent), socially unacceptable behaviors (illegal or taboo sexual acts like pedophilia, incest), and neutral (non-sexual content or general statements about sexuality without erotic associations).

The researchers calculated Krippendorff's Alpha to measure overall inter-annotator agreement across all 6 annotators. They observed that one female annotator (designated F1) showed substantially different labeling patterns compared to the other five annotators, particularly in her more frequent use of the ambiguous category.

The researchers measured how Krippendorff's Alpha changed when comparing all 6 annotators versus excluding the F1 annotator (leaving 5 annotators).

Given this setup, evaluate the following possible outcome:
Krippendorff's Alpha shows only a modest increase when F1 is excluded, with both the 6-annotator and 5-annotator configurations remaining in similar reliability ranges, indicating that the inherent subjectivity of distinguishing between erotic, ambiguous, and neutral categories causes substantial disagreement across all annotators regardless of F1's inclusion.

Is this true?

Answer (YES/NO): NO